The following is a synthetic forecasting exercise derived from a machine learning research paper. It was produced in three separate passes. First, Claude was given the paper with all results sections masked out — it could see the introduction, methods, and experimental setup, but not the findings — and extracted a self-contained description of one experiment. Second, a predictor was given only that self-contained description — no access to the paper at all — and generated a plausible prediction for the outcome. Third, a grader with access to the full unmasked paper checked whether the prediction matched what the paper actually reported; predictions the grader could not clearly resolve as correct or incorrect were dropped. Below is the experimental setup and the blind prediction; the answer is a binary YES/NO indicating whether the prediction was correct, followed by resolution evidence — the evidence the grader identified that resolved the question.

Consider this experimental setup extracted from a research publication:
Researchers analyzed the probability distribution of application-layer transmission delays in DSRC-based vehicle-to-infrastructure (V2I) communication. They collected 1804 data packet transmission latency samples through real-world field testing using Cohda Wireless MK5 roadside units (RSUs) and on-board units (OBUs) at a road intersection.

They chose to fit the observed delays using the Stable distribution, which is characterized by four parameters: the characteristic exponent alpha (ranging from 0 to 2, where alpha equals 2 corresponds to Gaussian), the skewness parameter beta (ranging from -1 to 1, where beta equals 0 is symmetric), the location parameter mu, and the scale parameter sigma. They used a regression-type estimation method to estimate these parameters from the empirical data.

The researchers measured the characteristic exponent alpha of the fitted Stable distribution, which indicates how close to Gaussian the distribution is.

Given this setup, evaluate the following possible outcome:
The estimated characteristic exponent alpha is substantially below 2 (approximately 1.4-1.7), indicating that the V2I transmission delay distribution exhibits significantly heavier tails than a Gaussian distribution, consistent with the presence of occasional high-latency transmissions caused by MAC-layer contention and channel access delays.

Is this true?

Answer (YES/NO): NO